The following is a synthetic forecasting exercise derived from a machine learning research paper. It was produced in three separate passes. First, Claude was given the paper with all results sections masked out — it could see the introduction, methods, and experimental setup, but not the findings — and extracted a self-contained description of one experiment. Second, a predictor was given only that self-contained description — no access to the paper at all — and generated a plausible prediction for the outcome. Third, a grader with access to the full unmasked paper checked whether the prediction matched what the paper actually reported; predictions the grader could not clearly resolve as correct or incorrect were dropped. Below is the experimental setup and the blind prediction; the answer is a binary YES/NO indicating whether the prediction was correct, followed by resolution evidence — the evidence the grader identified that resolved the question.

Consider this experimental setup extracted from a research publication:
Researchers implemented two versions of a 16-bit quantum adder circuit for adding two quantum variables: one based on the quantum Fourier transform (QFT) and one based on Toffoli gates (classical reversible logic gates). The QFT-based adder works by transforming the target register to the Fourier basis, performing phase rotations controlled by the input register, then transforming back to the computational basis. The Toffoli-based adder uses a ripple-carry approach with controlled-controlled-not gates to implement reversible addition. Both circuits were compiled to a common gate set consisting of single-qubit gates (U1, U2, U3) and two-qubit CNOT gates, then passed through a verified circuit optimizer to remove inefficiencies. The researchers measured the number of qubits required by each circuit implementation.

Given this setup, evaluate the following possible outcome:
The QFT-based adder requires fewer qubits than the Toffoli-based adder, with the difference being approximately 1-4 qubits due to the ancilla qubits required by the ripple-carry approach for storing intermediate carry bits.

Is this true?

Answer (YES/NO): YES